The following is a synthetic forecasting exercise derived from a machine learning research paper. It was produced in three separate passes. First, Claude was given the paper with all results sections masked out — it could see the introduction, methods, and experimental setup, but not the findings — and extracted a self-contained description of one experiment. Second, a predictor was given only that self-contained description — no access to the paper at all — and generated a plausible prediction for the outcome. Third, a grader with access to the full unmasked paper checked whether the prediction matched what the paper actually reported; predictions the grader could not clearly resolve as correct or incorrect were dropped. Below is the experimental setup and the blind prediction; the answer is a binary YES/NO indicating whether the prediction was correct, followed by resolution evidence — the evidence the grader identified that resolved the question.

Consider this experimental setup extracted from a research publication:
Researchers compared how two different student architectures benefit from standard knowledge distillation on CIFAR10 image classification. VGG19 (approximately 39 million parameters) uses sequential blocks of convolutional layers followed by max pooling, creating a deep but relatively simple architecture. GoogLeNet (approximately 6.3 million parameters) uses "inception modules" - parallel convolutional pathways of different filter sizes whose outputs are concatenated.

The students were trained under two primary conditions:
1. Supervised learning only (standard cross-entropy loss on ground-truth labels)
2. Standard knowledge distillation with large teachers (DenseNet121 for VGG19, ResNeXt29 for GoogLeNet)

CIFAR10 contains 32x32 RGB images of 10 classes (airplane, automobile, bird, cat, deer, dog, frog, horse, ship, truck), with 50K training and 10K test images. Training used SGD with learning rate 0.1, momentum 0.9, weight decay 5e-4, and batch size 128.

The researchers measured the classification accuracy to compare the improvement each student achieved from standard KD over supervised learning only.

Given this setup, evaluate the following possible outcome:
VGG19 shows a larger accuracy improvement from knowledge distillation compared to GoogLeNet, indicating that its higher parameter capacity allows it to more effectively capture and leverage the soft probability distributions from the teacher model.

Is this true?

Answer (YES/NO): YES